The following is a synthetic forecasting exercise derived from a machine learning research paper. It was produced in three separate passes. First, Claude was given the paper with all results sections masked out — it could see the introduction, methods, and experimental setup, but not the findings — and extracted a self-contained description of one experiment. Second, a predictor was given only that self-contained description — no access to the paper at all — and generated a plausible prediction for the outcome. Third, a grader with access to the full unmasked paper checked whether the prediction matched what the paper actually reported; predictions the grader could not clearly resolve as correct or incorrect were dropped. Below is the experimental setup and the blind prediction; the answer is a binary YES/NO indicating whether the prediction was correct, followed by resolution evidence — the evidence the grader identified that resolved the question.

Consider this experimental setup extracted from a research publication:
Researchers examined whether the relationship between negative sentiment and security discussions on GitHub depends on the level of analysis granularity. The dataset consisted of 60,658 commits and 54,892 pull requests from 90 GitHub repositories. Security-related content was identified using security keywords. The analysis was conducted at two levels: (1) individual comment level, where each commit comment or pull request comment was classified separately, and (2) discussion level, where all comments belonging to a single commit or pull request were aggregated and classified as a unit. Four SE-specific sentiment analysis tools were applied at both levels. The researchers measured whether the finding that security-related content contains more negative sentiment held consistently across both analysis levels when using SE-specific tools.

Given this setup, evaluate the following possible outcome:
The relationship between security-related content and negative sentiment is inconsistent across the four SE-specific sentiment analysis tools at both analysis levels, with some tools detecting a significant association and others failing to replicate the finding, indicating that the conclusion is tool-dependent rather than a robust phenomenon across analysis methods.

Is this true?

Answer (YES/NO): NO